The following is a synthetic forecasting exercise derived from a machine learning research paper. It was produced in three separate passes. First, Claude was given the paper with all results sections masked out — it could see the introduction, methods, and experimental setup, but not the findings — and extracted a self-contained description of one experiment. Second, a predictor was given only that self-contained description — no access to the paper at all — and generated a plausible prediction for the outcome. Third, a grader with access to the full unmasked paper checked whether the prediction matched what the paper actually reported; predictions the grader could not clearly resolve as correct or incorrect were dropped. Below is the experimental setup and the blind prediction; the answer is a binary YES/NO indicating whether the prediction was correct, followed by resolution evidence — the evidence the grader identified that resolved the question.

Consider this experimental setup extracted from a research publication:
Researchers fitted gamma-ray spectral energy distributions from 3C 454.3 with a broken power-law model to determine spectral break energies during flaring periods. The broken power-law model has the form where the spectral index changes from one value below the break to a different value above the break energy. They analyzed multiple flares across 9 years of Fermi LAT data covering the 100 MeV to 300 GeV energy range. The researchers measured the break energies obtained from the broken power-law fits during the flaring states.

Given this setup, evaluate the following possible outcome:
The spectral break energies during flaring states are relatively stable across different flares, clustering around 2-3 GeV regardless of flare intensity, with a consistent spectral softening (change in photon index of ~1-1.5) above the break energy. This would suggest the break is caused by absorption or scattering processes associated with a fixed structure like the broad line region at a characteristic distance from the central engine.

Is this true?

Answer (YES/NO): NO